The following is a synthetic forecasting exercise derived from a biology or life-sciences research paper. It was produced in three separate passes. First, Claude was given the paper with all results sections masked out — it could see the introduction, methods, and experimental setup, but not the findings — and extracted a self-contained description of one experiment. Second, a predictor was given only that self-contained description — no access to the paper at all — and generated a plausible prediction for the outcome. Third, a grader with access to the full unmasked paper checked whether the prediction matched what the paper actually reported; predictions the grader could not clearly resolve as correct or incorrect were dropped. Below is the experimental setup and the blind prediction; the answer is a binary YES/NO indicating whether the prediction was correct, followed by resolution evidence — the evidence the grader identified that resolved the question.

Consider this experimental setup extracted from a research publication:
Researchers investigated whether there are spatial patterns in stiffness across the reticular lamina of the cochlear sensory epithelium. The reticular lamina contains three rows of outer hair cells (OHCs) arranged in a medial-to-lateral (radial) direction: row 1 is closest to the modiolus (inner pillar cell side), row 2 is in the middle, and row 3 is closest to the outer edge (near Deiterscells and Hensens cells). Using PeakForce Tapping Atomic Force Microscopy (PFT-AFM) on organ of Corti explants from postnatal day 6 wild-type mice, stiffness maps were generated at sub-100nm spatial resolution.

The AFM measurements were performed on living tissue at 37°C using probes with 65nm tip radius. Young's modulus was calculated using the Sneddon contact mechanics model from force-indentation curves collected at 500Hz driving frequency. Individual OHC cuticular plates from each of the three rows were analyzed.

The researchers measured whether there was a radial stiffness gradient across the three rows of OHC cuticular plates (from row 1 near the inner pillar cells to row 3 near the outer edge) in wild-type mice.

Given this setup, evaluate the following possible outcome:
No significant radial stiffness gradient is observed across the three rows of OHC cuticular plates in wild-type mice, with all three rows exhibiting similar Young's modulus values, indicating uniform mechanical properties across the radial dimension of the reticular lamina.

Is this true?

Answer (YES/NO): NO